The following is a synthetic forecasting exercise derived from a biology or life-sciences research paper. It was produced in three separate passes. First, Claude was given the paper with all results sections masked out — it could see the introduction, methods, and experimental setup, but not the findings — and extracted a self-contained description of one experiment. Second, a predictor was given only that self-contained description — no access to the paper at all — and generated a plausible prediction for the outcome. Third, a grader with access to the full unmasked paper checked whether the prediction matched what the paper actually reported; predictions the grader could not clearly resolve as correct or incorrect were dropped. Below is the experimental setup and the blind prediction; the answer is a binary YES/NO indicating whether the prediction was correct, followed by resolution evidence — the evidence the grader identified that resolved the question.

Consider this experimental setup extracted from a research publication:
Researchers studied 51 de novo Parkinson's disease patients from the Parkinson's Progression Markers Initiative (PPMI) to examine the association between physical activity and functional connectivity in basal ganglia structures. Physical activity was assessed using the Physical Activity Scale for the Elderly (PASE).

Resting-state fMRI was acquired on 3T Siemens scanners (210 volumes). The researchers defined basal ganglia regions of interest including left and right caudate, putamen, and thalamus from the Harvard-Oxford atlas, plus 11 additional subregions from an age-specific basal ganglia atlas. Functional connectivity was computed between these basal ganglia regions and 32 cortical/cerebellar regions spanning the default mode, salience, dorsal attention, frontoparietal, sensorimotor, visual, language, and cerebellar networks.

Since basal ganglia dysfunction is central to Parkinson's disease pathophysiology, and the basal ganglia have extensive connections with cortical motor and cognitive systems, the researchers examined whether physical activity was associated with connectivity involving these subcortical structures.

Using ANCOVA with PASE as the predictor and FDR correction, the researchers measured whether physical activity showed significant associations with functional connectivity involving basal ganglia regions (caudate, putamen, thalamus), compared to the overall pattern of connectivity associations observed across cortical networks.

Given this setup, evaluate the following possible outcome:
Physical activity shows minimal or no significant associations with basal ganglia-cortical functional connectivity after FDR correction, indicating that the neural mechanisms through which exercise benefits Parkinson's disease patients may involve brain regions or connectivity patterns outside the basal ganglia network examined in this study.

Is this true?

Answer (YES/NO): YES